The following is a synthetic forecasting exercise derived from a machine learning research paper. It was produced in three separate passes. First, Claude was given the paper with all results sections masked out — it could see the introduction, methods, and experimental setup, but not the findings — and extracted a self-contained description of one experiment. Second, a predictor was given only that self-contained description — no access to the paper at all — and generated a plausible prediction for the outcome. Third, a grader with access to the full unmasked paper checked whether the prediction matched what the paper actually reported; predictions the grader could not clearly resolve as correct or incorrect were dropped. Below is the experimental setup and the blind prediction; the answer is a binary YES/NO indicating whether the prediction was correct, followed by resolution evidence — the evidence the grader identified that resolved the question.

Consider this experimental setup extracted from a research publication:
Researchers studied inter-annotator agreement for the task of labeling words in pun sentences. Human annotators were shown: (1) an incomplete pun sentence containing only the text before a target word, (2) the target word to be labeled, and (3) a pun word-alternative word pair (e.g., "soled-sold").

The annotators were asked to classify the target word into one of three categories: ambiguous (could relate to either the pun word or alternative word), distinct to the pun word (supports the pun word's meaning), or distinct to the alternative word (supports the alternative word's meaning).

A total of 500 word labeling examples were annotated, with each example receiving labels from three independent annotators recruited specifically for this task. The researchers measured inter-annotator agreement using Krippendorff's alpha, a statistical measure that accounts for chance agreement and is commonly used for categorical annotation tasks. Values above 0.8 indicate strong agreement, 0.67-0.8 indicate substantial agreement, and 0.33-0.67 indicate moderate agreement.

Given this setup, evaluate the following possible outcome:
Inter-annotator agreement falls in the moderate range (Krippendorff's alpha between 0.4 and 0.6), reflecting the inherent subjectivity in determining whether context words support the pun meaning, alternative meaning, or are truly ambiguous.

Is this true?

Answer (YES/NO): NO